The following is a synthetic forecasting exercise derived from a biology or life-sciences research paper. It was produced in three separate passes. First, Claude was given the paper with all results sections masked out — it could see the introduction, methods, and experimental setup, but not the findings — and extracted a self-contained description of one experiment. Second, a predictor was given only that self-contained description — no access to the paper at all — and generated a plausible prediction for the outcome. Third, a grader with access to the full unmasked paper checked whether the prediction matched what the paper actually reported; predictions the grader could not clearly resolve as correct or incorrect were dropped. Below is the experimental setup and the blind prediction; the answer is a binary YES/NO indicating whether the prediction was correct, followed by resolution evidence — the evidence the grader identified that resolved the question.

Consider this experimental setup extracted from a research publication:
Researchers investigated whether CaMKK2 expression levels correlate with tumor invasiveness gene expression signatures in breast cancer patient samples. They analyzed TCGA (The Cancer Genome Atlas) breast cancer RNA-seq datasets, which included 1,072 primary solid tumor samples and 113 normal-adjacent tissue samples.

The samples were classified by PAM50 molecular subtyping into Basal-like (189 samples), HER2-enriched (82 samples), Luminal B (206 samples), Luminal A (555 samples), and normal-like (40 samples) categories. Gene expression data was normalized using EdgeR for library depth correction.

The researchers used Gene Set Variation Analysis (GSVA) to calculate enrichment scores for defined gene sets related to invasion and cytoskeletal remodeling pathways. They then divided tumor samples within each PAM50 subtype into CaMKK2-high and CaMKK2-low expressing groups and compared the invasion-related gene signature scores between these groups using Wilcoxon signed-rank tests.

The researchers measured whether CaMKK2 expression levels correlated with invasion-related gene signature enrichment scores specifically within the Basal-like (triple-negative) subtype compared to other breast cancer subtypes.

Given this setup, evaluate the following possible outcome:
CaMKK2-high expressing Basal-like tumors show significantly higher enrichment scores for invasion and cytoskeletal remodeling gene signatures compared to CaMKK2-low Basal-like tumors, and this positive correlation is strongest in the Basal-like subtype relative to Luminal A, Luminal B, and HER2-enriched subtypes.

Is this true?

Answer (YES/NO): NO